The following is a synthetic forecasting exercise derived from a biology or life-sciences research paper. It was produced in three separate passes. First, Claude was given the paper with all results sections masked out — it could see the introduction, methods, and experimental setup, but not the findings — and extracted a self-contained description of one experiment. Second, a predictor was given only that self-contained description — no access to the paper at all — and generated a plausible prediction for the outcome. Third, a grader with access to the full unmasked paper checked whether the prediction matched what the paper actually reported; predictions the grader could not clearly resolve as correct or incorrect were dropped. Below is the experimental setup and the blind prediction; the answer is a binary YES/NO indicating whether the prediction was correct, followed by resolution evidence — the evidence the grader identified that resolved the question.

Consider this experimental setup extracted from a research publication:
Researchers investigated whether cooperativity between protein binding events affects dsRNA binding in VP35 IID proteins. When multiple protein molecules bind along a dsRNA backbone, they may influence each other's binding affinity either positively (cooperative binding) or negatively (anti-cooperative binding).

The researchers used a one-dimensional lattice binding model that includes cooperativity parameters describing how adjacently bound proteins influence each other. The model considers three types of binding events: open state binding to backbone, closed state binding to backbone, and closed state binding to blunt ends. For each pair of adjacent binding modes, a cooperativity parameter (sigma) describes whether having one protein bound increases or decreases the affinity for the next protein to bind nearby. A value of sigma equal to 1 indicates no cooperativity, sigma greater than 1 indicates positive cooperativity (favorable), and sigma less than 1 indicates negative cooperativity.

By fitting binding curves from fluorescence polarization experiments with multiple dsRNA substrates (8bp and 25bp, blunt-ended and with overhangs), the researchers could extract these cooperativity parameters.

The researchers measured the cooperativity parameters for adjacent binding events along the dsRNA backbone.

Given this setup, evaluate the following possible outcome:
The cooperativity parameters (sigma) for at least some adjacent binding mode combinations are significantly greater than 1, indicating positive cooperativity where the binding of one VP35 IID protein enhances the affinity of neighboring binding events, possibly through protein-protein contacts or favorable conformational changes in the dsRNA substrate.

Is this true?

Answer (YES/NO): YES